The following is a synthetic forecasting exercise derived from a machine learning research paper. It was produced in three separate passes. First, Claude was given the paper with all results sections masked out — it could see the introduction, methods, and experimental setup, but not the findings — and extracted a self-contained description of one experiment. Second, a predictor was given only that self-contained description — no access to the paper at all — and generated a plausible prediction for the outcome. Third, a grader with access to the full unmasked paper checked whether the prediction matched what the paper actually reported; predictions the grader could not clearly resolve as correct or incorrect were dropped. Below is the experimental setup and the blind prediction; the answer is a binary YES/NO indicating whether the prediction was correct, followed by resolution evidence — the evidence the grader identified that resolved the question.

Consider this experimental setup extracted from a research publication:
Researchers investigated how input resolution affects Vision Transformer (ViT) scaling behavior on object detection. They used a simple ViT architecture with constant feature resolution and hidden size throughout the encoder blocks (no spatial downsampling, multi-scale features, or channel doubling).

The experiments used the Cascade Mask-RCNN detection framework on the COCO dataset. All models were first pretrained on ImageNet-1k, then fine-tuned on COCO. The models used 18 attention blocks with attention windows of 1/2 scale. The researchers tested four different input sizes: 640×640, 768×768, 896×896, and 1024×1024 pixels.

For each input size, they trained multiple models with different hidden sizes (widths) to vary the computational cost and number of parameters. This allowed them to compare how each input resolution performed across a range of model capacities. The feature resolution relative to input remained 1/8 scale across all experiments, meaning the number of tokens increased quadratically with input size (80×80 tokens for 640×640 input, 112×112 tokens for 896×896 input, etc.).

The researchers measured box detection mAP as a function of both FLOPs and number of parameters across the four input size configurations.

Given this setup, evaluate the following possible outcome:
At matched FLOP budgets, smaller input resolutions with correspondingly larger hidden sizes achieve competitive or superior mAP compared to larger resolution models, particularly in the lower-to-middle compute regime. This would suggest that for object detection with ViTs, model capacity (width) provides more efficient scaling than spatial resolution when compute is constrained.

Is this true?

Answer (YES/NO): NO